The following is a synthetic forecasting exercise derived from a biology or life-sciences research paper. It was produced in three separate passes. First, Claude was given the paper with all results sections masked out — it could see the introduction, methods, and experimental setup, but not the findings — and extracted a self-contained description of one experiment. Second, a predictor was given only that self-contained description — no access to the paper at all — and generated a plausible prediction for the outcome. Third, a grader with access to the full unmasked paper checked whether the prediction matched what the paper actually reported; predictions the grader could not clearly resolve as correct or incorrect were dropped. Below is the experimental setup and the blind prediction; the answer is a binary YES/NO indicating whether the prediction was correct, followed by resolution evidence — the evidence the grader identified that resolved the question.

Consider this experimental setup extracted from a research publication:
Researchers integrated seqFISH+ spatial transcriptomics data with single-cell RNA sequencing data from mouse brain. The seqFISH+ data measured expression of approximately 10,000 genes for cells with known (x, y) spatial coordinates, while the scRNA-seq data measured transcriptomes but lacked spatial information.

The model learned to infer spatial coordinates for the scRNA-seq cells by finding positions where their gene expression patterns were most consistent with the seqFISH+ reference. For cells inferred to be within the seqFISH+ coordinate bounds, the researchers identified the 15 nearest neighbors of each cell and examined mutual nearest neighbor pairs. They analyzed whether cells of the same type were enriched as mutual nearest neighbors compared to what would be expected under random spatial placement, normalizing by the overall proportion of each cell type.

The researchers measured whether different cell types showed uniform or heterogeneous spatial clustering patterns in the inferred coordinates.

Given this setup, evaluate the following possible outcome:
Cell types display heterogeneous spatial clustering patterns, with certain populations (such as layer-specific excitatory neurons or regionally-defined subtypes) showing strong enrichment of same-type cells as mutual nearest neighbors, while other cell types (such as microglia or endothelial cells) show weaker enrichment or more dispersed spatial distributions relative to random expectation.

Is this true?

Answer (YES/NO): NO